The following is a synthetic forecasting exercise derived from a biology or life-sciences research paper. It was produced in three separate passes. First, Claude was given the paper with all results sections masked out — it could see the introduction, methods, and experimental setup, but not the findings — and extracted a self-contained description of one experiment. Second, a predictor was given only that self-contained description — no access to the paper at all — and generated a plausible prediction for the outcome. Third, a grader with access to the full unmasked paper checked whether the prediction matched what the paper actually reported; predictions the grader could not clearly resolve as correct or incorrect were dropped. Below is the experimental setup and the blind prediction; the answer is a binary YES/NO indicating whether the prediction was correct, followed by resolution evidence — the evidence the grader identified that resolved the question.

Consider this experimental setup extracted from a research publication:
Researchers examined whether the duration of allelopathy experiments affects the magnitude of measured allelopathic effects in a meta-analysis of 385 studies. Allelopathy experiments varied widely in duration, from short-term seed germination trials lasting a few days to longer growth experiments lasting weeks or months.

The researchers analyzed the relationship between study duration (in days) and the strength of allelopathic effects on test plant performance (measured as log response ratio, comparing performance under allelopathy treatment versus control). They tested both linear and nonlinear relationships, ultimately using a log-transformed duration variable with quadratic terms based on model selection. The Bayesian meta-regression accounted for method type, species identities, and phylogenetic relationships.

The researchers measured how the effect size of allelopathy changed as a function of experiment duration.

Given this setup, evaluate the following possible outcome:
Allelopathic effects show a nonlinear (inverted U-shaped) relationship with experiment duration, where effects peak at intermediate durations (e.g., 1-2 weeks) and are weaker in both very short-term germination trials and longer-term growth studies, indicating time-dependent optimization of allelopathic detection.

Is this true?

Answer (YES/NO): NO